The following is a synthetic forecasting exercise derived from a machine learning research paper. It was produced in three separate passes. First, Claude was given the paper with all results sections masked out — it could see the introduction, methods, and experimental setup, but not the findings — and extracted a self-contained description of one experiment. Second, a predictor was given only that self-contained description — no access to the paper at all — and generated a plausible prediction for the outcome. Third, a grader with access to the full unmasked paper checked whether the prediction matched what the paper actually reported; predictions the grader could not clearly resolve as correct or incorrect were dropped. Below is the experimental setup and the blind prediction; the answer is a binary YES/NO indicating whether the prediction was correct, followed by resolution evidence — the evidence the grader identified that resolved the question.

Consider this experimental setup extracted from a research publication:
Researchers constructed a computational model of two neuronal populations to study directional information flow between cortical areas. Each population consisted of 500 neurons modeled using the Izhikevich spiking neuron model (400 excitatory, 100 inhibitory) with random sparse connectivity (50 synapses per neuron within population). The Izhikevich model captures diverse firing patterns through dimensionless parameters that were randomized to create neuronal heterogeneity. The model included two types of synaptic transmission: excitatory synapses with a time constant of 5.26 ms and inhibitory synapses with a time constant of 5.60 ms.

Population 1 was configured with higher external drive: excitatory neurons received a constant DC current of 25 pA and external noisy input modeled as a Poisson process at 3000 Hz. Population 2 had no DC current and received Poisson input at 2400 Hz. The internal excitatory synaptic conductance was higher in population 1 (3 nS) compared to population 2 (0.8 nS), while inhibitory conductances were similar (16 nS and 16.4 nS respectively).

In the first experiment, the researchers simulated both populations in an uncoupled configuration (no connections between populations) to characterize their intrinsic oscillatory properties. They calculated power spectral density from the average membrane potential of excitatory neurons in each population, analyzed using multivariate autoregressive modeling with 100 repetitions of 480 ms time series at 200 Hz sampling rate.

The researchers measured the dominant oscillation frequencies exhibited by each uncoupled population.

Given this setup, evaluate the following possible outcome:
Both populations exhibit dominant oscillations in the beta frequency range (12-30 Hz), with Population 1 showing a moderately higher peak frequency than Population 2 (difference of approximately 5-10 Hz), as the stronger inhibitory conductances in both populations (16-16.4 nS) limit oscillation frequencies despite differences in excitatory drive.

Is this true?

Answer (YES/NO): NO